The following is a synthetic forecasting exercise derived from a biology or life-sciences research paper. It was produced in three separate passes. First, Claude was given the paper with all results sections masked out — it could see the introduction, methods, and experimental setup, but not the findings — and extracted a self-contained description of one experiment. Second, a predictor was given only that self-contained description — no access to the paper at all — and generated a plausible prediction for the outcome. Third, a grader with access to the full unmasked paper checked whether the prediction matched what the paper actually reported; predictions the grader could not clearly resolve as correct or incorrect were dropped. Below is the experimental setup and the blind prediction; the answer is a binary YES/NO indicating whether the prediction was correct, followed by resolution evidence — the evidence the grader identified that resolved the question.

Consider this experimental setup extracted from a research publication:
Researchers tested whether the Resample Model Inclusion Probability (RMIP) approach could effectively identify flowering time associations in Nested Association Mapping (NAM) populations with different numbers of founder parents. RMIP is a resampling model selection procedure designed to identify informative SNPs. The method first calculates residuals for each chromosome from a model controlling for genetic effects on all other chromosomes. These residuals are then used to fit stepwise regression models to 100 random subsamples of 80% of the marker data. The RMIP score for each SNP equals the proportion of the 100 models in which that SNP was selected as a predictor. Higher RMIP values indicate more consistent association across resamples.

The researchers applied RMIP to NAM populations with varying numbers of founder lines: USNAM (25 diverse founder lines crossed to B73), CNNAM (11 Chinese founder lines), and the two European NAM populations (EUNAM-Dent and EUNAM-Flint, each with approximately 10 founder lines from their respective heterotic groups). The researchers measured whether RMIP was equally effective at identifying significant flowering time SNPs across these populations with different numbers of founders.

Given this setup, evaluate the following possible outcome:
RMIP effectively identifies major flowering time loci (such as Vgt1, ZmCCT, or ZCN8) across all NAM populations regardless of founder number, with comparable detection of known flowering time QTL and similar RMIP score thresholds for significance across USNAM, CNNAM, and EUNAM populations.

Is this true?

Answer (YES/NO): NO